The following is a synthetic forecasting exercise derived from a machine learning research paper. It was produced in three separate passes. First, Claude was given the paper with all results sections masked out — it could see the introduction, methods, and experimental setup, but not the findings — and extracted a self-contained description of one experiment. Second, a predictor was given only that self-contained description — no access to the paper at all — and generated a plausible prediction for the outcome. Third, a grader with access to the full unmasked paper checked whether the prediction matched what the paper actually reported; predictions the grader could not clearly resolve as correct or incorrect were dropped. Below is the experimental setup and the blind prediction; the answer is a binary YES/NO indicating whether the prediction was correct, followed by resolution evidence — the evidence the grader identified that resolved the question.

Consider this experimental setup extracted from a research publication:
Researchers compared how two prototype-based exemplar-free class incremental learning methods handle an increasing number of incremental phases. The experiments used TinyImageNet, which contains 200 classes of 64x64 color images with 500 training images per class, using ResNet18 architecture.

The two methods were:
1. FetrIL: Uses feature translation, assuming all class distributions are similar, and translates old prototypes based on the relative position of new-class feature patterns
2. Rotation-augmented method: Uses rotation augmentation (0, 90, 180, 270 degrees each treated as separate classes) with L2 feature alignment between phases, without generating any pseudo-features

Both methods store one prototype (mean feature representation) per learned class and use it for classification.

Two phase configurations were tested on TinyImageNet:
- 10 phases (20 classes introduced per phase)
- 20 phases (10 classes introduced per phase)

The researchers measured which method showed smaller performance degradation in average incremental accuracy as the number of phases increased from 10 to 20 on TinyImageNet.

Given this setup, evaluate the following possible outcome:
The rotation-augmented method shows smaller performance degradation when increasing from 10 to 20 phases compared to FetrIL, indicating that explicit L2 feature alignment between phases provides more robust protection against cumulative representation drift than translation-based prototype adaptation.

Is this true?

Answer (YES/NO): NO